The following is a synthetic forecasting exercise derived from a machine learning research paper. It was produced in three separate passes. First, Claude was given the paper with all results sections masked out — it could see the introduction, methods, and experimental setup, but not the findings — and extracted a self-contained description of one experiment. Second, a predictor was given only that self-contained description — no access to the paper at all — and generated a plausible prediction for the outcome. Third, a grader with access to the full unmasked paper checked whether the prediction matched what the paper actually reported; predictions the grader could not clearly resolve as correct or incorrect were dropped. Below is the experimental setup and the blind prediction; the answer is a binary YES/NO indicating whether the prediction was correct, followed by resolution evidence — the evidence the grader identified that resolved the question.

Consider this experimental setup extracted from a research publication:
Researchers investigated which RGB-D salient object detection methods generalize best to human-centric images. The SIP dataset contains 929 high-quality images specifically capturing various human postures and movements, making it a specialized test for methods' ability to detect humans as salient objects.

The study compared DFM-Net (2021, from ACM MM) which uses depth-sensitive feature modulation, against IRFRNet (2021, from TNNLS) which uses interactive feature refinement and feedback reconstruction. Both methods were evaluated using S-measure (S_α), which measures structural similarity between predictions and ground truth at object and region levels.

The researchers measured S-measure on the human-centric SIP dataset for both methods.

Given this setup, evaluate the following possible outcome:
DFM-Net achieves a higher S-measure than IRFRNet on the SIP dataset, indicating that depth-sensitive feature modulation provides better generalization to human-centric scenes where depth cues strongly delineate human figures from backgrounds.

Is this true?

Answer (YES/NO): YES